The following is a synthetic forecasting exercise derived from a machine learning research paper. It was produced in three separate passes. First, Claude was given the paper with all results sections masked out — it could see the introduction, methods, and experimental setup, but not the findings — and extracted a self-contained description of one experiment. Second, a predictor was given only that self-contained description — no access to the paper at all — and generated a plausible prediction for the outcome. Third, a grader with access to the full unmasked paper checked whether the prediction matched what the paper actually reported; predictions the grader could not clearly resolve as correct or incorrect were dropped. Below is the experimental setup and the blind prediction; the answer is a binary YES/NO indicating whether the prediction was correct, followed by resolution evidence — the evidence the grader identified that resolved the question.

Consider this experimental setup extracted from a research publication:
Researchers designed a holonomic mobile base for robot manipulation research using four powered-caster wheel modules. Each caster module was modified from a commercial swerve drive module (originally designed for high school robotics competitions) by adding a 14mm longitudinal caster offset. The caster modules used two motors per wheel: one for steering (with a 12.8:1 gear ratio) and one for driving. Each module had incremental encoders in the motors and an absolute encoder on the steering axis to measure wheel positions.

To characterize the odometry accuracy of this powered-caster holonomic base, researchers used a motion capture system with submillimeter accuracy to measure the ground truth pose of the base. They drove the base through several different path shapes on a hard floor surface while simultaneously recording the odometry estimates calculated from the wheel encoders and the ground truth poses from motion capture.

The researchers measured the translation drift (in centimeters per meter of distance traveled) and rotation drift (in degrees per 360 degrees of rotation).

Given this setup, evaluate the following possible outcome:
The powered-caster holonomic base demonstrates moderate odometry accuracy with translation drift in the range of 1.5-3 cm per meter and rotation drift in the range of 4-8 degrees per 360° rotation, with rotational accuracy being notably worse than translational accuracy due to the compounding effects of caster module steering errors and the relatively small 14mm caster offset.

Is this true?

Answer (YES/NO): NO